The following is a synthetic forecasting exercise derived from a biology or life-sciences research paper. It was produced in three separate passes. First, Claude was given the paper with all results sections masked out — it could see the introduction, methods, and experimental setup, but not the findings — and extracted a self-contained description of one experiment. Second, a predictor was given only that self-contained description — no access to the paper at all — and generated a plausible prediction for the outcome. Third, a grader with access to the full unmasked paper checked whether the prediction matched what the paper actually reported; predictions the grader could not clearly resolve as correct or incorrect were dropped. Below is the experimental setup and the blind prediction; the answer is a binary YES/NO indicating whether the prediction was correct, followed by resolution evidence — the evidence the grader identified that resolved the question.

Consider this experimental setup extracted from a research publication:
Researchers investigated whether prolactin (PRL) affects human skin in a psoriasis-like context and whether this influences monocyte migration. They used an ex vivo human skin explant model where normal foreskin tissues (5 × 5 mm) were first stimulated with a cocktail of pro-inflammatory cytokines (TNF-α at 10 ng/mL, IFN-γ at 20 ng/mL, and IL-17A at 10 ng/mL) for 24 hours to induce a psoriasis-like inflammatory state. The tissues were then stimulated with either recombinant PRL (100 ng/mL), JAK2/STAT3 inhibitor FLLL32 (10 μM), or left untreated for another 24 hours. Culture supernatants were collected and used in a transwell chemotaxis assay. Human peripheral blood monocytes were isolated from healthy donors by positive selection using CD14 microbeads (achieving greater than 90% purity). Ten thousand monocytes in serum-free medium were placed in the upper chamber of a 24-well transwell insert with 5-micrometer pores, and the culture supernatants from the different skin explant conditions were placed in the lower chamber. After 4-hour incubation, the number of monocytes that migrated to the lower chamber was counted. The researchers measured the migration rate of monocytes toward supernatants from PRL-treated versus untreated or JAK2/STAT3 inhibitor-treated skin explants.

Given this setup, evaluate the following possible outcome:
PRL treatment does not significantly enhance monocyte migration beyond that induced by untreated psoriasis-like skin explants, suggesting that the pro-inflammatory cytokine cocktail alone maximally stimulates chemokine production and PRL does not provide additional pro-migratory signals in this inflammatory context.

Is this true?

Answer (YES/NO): NO